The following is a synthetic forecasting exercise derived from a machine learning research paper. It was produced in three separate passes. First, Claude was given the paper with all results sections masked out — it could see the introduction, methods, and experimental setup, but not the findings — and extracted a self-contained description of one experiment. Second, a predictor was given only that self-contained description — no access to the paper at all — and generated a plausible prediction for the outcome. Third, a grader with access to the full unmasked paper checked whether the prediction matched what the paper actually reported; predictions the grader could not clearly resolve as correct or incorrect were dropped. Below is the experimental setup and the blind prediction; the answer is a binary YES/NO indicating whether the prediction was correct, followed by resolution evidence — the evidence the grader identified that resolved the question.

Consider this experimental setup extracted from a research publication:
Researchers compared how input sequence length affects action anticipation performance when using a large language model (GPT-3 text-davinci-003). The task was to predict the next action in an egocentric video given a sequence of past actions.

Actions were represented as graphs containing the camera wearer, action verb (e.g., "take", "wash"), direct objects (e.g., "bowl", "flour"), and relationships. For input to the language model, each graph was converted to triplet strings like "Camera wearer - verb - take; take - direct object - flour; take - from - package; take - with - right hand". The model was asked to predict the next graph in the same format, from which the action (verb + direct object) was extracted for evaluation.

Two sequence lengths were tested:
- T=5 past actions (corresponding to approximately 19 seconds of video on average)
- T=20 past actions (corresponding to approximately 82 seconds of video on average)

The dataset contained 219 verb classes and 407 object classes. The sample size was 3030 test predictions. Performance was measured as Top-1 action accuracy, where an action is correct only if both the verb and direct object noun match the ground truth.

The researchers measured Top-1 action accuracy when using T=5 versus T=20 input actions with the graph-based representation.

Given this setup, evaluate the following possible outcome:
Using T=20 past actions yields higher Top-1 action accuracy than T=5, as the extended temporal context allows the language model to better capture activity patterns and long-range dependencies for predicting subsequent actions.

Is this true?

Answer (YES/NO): YES